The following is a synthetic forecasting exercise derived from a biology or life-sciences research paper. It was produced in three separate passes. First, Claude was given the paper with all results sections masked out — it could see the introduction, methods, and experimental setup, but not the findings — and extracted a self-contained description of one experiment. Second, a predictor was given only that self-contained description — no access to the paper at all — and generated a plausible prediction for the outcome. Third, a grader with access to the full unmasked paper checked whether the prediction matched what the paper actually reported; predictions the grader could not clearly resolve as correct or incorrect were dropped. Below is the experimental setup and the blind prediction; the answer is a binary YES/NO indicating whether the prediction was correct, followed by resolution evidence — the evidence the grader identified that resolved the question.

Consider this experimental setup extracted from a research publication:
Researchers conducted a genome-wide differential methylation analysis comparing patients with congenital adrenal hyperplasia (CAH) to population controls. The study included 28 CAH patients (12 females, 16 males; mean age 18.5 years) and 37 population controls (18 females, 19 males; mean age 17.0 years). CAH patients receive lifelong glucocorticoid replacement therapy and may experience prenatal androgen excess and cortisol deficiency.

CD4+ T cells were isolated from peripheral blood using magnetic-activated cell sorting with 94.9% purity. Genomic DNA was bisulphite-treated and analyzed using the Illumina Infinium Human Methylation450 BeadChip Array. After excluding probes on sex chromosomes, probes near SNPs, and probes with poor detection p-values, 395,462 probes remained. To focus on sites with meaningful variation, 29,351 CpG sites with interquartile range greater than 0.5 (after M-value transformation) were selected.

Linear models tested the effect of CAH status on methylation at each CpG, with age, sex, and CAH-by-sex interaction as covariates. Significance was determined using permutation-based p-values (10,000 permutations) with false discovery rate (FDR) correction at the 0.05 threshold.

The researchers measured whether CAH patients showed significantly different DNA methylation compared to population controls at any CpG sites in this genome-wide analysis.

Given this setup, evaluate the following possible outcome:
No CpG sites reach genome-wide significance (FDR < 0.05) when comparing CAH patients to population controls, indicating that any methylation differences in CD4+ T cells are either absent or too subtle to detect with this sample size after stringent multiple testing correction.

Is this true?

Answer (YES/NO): YES